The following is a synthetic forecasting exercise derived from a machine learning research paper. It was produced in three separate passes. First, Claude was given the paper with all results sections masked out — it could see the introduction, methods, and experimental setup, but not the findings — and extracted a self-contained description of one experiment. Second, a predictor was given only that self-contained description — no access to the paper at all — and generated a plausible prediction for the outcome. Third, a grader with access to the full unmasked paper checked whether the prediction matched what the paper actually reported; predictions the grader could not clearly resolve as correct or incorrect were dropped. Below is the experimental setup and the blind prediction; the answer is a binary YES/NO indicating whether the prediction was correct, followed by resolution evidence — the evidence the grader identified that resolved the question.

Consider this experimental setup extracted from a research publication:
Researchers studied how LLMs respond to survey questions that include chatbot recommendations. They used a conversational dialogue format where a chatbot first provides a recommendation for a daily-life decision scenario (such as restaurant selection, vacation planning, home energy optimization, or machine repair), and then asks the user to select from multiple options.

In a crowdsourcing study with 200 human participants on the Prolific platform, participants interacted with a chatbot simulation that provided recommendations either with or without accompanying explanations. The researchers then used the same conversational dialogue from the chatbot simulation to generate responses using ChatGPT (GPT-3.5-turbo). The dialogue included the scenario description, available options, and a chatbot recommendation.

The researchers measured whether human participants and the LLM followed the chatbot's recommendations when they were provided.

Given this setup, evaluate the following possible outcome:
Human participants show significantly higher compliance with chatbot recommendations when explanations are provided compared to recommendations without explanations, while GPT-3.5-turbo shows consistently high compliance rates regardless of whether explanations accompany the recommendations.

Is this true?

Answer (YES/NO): NO